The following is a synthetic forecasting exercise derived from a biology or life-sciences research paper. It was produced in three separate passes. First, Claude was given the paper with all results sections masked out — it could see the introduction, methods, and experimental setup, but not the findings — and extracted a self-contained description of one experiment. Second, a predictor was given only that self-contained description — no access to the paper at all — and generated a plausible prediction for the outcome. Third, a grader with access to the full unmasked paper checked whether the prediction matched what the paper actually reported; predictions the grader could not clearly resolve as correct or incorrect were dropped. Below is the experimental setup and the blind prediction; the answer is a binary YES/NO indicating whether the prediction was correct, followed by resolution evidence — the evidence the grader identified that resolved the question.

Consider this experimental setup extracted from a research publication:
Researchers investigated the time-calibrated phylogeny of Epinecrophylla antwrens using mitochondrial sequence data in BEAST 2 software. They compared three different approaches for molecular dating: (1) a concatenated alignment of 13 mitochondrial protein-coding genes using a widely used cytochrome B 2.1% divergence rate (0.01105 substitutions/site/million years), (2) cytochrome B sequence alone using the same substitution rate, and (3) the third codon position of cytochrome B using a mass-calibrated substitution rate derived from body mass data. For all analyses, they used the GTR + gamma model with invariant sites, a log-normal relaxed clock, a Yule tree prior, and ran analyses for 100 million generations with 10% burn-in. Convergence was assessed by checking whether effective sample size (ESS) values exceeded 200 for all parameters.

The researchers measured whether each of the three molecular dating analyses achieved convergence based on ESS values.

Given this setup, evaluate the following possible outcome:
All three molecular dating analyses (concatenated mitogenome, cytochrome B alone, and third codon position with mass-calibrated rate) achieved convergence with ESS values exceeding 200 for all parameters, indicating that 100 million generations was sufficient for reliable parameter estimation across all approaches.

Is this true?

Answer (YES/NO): NO